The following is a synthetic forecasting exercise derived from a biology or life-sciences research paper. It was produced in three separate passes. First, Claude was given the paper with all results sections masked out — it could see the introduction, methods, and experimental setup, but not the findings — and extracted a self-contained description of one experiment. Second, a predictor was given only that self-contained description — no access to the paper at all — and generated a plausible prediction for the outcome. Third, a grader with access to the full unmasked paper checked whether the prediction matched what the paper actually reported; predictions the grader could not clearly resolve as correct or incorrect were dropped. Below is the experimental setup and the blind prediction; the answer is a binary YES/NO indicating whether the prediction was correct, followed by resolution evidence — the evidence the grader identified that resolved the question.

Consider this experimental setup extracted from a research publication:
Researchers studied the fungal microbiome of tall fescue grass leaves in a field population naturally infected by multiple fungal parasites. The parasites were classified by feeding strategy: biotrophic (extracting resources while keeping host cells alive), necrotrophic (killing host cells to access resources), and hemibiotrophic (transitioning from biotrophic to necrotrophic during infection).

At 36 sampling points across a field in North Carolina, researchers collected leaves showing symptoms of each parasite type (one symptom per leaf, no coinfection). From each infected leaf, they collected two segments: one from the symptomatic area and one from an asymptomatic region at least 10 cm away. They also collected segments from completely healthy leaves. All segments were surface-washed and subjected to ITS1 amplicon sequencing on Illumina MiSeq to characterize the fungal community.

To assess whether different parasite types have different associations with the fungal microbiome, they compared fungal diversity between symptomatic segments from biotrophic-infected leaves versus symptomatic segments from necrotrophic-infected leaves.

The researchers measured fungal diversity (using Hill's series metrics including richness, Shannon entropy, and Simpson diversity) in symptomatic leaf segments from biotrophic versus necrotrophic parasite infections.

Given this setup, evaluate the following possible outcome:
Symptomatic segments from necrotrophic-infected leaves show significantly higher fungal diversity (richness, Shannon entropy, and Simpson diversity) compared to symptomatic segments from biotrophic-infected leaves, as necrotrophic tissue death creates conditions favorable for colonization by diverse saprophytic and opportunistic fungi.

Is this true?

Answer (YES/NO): NO